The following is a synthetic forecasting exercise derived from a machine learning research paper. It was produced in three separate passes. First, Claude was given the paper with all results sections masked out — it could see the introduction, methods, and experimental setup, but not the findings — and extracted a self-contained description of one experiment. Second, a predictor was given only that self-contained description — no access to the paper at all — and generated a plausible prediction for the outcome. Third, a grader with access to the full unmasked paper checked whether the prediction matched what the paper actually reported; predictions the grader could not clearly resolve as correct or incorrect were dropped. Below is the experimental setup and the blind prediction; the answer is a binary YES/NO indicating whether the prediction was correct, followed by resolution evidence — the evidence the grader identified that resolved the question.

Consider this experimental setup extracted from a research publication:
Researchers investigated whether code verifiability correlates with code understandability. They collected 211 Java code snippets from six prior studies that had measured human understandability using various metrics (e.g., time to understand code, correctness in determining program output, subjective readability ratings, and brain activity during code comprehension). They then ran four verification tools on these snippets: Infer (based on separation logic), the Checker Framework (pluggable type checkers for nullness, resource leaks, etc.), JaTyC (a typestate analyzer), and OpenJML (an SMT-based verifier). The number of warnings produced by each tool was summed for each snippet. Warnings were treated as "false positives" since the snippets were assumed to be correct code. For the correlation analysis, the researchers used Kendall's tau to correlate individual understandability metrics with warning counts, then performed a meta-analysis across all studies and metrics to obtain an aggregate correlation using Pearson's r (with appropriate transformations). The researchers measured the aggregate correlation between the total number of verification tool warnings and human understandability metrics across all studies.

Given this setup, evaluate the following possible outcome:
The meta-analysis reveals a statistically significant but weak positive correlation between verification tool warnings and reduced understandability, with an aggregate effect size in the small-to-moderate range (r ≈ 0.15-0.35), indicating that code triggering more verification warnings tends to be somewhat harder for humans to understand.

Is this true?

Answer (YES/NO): NO